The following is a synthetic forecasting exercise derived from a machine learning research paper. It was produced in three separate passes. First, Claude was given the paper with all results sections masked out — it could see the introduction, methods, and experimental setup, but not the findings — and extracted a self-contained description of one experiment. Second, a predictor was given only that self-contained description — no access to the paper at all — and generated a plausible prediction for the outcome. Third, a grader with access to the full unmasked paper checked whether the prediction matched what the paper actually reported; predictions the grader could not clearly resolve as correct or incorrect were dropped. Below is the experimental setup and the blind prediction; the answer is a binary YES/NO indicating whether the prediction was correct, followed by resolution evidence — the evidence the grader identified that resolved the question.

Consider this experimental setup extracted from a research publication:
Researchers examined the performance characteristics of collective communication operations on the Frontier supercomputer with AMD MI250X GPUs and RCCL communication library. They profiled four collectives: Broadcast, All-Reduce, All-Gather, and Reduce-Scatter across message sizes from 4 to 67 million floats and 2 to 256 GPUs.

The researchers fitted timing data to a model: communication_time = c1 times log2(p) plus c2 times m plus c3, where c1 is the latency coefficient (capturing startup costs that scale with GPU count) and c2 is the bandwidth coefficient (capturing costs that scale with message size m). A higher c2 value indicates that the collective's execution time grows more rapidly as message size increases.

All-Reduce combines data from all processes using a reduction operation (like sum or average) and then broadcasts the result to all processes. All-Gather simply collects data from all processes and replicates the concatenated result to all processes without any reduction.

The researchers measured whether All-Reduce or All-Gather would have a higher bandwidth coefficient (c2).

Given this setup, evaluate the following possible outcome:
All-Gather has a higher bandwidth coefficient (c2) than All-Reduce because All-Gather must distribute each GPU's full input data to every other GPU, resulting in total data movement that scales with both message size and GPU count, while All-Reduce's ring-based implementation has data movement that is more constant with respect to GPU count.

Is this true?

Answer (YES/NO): NO